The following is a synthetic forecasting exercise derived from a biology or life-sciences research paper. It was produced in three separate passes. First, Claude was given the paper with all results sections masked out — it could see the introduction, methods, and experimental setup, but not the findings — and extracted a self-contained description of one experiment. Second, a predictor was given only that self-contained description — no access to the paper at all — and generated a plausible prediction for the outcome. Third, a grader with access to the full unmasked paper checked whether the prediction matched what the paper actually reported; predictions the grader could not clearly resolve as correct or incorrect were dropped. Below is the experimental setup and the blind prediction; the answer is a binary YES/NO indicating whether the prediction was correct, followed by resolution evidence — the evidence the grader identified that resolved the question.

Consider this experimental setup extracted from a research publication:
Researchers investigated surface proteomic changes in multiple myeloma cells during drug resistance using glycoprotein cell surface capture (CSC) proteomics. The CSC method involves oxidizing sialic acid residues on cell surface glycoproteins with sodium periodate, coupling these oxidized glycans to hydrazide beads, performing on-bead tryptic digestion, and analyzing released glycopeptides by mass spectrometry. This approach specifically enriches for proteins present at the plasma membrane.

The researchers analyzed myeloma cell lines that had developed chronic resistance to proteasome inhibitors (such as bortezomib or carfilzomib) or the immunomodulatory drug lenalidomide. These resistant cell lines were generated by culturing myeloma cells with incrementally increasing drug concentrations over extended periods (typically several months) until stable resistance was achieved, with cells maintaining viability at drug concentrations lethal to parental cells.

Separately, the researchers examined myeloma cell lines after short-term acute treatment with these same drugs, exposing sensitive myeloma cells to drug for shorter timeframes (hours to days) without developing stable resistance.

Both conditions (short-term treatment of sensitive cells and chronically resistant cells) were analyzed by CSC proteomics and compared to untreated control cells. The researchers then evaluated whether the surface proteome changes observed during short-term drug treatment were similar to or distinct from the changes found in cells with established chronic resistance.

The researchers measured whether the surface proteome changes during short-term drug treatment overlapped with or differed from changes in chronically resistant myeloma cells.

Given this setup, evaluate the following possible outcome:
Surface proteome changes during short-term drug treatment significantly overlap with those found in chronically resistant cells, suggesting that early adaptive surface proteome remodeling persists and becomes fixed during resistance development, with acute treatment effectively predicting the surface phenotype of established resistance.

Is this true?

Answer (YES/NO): NO